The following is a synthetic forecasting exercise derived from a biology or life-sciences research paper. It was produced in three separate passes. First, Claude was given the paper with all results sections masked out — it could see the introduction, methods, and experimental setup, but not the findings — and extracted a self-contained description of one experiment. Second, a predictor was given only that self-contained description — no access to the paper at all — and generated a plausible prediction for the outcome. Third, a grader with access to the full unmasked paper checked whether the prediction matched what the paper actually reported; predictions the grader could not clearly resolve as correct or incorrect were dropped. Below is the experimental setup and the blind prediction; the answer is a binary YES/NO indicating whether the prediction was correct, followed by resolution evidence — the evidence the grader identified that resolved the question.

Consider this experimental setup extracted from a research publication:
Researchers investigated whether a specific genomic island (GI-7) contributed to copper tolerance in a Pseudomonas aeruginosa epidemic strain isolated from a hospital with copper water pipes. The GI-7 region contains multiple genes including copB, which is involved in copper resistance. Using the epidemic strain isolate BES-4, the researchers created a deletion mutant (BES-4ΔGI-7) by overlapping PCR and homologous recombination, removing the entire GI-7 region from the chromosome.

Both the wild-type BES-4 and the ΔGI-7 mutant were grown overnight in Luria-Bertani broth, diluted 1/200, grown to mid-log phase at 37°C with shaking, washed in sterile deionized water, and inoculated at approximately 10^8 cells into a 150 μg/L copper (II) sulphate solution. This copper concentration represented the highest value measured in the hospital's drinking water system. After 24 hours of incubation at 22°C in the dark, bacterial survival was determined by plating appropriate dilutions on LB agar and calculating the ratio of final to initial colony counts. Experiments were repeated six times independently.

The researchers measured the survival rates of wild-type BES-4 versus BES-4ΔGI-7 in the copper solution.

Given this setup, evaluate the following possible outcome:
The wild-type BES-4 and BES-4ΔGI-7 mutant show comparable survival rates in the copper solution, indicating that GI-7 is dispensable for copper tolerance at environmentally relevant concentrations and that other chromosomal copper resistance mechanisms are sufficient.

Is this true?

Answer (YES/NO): NO